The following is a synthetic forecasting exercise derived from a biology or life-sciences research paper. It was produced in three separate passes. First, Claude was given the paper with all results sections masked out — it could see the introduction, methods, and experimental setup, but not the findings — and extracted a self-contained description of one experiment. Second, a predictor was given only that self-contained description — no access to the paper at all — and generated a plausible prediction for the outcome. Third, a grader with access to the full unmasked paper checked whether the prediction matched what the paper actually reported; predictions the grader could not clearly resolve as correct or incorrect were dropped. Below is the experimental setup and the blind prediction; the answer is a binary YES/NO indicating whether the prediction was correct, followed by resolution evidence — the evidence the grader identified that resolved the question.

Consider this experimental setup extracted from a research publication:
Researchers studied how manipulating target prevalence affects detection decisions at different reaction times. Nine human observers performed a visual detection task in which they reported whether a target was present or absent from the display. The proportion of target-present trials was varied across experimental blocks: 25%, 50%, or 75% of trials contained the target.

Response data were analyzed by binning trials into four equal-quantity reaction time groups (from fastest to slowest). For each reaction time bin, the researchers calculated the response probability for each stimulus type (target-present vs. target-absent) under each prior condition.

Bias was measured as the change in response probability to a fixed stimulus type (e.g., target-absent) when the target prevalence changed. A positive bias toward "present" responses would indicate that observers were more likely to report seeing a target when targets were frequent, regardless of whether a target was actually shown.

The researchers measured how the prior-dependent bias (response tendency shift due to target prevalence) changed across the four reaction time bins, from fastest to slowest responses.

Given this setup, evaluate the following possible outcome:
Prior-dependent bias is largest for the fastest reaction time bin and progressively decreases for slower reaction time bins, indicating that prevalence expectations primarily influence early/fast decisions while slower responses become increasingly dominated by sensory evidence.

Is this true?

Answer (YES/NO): YES